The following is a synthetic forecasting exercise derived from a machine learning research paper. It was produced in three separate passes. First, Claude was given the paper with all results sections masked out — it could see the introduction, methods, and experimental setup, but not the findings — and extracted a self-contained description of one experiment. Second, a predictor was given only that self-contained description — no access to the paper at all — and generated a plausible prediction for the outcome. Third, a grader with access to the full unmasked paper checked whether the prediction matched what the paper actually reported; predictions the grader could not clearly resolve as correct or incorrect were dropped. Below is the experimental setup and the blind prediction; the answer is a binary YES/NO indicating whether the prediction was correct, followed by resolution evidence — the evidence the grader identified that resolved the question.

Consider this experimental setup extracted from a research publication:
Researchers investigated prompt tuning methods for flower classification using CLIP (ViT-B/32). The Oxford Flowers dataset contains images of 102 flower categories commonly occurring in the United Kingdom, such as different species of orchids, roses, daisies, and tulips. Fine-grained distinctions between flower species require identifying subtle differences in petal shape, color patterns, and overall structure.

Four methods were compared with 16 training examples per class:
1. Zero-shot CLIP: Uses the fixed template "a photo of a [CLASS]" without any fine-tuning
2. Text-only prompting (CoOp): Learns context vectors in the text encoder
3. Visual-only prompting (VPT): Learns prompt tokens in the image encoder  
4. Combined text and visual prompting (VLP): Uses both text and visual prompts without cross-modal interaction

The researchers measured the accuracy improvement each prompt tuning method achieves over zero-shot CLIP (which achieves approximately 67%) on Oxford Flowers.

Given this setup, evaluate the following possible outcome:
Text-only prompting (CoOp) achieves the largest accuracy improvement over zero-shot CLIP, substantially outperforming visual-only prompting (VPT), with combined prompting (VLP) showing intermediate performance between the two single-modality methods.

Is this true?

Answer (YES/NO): NO